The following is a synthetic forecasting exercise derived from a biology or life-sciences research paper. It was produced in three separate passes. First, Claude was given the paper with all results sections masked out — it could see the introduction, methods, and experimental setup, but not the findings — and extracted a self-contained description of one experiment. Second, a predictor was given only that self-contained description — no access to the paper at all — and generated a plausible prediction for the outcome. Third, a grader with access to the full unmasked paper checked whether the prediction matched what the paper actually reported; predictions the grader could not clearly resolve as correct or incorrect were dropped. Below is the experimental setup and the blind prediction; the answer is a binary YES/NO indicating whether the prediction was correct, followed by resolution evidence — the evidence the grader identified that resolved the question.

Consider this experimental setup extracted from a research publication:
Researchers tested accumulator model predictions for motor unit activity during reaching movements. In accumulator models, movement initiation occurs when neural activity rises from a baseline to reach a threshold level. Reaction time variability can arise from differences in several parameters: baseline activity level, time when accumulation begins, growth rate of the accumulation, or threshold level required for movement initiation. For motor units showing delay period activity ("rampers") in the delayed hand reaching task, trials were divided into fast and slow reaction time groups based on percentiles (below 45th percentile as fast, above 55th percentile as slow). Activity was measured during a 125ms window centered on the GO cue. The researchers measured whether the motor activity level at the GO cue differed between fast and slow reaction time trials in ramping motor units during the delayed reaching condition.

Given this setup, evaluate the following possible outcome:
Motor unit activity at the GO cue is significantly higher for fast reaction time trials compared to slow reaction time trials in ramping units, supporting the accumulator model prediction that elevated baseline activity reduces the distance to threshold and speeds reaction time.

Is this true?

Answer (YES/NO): YES